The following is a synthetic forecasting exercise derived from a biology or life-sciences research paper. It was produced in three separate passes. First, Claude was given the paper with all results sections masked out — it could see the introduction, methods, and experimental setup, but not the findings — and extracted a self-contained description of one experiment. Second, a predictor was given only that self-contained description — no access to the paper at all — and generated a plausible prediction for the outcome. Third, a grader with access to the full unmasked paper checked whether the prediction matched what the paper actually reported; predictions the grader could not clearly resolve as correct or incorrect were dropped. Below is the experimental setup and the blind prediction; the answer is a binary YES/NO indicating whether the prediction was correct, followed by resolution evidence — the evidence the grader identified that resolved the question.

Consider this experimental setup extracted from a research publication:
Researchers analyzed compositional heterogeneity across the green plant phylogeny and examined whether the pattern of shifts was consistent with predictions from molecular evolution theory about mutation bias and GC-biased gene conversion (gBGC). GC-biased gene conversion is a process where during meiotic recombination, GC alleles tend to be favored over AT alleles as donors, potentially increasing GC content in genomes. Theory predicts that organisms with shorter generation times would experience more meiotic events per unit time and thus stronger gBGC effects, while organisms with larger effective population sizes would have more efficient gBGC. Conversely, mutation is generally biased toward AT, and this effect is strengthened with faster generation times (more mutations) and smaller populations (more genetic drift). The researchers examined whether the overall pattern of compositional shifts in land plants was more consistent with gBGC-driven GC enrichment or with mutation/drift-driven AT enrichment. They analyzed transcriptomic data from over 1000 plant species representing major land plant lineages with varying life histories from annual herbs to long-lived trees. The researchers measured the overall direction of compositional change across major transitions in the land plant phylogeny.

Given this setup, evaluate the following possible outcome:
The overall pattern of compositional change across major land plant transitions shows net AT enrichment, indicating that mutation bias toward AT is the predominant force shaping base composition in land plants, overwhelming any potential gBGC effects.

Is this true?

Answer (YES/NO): YES